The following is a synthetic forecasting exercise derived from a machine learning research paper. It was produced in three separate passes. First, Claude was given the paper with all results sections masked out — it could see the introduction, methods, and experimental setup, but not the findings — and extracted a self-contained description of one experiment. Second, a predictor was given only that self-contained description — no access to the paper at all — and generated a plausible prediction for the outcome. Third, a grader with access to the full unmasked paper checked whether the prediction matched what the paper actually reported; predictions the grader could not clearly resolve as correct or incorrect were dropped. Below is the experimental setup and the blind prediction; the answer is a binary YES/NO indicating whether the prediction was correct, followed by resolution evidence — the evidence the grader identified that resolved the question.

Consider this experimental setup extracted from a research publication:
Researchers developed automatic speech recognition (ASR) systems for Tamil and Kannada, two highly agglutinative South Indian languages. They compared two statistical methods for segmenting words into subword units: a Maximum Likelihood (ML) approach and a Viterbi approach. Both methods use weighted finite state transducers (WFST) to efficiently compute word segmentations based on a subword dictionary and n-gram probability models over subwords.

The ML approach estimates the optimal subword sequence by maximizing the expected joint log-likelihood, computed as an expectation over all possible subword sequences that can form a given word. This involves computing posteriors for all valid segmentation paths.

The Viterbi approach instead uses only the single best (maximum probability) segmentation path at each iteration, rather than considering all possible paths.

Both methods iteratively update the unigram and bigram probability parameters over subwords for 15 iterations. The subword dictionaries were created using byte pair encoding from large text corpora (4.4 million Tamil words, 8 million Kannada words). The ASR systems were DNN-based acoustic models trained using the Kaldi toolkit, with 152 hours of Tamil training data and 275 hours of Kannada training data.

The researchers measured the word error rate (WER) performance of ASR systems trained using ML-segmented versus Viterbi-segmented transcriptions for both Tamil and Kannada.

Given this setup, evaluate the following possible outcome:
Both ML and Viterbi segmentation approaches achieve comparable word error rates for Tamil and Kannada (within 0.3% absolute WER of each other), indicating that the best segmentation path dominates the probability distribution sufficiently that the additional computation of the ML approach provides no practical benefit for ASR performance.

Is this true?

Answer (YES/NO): NO